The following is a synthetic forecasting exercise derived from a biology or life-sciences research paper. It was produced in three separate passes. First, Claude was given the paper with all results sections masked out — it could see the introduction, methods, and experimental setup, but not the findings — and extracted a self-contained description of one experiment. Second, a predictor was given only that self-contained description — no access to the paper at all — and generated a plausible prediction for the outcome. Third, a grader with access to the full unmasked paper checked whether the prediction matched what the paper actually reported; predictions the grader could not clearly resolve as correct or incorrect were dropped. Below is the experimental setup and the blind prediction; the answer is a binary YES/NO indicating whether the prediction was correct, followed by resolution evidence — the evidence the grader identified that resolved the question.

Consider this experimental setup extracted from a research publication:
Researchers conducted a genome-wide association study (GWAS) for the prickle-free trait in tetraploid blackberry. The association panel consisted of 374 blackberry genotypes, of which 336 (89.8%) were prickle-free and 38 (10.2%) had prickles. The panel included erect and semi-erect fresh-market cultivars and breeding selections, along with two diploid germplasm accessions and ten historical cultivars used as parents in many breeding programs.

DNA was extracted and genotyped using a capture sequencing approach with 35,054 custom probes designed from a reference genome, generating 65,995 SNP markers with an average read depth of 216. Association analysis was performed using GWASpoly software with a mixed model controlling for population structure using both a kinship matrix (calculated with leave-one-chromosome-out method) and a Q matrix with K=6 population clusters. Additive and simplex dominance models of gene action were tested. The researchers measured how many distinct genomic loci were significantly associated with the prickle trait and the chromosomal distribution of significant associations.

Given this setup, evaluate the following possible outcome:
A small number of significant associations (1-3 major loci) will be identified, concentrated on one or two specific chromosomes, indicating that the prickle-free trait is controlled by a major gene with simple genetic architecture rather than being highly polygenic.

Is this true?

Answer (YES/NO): YES